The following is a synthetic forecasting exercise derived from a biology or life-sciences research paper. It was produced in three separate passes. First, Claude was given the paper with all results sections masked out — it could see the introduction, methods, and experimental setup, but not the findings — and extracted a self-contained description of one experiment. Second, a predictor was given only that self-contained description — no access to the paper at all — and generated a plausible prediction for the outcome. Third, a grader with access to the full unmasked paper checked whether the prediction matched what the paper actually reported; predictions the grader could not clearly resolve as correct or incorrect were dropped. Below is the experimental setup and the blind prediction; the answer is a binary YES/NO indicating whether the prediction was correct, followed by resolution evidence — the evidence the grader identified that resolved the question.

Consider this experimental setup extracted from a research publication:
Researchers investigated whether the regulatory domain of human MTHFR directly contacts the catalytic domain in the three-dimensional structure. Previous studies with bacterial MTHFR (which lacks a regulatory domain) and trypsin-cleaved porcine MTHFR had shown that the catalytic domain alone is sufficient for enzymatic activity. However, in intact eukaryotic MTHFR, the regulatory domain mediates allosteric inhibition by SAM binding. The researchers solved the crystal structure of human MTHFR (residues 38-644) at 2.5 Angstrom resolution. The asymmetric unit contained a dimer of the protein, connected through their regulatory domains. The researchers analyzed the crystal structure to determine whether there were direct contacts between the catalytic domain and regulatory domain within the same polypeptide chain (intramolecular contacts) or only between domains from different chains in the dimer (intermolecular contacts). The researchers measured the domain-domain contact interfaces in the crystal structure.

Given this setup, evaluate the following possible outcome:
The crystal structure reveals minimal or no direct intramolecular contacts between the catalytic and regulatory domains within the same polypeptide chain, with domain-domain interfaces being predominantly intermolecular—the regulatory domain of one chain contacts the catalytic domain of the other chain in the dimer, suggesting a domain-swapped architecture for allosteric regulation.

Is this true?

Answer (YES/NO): NO